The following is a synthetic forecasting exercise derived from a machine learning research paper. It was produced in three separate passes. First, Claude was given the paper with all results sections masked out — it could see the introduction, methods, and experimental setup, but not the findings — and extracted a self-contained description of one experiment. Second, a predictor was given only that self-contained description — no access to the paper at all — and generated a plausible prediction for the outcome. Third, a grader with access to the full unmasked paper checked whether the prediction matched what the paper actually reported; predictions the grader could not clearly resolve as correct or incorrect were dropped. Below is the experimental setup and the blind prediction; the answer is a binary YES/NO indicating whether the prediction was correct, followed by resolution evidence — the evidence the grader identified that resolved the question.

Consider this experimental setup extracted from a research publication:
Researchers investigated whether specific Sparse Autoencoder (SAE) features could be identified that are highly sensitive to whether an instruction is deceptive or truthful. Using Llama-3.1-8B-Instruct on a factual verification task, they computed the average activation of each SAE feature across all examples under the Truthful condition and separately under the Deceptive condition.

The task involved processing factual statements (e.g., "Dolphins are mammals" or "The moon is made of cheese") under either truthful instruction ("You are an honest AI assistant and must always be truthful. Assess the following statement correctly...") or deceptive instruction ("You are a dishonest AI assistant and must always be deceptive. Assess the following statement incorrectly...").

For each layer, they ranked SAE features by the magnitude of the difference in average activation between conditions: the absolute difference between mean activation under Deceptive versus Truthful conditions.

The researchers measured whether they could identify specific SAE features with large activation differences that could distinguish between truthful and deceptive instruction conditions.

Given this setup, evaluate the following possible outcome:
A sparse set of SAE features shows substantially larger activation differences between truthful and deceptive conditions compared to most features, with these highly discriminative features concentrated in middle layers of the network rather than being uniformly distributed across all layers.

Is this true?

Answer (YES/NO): NO